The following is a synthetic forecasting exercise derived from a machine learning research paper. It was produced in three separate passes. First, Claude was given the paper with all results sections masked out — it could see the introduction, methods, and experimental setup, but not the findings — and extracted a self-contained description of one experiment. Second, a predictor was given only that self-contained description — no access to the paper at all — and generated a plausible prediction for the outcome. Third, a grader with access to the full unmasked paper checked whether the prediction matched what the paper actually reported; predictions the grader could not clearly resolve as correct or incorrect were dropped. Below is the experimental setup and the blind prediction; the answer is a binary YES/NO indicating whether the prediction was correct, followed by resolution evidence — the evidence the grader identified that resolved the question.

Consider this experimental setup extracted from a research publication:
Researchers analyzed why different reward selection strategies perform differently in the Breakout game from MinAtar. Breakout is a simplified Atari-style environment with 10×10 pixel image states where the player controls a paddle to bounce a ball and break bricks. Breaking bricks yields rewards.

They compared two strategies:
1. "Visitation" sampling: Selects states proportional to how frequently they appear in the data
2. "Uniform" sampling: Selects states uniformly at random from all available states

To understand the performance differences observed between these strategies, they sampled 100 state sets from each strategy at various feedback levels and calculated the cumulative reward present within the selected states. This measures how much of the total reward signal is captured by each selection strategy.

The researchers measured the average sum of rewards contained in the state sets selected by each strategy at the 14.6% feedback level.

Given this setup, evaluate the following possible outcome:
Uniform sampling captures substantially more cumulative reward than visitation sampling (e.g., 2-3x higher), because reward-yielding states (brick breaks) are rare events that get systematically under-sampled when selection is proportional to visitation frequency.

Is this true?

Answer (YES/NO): NO